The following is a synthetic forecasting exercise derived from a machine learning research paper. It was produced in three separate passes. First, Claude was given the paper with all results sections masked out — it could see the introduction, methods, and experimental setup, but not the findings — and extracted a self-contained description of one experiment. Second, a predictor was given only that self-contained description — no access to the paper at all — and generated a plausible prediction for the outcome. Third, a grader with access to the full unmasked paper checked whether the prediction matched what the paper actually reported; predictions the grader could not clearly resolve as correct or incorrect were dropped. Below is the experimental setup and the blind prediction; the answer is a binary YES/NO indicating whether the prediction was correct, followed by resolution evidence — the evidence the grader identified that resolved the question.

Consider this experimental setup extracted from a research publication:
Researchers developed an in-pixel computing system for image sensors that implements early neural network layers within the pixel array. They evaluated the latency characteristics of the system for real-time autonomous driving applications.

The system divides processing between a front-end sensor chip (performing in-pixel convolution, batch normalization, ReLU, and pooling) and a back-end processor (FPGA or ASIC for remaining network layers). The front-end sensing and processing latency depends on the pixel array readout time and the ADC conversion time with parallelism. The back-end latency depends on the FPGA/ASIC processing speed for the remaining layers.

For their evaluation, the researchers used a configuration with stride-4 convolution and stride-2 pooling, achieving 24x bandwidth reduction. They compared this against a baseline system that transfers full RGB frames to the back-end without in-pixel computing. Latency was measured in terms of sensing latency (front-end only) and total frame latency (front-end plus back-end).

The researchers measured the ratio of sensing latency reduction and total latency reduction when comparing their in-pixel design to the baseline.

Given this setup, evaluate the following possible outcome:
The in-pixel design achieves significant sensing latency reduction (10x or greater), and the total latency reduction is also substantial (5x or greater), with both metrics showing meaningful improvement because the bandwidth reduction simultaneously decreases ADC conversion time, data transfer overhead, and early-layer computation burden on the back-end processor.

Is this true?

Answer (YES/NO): NO